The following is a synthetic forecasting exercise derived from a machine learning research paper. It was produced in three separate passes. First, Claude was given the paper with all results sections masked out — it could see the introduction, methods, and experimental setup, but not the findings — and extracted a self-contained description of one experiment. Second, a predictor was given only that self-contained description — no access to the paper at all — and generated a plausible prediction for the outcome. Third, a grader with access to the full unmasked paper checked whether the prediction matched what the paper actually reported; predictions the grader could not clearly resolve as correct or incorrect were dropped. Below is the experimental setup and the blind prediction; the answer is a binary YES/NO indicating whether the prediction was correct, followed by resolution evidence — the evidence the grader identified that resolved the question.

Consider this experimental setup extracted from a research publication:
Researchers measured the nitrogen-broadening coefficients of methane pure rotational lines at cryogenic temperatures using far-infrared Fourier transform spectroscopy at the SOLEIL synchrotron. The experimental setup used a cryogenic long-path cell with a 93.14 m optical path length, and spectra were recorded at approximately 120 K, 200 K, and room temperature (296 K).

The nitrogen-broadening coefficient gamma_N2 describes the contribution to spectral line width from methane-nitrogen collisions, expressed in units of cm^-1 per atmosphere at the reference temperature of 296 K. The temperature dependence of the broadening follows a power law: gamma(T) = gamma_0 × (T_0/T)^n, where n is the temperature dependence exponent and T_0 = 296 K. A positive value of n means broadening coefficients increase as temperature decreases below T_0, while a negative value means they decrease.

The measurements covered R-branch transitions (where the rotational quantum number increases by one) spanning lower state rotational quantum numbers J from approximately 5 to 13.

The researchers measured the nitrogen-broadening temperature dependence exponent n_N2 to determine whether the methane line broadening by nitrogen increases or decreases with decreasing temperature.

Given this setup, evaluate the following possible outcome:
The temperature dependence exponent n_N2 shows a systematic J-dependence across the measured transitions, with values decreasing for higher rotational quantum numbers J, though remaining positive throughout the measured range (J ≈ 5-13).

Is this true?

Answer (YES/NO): NO